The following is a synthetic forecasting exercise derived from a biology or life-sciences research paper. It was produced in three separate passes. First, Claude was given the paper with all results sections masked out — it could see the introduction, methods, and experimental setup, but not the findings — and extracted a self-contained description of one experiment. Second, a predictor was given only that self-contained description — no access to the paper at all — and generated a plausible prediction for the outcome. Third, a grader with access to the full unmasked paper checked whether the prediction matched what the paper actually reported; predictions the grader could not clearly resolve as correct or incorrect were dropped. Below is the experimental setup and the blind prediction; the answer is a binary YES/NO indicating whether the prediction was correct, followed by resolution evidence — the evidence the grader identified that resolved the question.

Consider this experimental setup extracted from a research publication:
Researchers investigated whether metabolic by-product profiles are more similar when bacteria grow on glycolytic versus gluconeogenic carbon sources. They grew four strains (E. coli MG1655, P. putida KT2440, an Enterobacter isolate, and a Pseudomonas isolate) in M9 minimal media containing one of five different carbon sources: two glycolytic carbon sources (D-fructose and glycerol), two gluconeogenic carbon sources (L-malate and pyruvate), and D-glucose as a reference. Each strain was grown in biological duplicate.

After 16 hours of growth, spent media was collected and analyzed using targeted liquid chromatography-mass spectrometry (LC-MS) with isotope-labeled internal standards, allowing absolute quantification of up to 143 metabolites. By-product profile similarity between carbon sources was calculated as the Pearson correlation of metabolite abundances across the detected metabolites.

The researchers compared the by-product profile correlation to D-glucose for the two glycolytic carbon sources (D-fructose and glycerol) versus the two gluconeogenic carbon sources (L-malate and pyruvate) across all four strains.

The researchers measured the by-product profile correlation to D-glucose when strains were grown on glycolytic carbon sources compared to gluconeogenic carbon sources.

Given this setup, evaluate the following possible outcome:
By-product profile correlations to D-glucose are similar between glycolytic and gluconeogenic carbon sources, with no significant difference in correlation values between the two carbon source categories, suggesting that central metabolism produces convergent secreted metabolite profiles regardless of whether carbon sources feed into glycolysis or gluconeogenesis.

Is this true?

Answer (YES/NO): NO